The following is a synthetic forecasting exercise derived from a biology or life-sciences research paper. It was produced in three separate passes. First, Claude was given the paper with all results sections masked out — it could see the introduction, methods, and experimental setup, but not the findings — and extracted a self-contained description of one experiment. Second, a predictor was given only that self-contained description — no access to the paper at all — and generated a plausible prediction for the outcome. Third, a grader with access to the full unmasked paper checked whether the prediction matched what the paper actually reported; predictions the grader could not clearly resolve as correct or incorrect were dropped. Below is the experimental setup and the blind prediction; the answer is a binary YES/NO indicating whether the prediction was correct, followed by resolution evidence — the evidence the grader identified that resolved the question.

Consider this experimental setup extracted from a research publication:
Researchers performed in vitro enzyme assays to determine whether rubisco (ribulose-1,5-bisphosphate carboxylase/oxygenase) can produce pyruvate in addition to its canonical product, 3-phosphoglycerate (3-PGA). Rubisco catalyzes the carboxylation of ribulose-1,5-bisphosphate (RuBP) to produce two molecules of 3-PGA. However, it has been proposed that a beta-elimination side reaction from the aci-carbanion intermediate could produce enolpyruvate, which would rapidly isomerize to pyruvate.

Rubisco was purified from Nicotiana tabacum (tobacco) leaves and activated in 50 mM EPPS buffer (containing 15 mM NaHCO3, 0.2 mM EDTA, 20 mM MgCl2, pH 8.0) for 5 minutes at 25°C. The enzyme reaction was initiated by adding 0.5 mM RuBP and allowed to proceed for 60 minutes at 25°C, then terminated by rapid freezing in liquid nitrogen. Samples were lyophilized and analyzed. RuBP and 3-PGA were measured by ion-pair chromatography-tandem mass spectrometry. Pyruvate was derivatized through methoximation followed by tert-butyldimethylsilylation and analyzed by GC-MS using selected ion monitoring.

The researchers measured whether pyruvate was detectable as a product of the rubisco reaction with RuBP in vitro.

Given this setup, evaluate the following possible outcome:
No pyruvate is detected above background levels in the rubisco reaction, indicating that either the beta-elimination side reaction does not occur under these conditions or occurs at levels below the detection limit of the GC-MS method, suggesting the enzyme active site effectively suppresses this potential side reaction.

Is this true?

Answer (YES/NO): NO